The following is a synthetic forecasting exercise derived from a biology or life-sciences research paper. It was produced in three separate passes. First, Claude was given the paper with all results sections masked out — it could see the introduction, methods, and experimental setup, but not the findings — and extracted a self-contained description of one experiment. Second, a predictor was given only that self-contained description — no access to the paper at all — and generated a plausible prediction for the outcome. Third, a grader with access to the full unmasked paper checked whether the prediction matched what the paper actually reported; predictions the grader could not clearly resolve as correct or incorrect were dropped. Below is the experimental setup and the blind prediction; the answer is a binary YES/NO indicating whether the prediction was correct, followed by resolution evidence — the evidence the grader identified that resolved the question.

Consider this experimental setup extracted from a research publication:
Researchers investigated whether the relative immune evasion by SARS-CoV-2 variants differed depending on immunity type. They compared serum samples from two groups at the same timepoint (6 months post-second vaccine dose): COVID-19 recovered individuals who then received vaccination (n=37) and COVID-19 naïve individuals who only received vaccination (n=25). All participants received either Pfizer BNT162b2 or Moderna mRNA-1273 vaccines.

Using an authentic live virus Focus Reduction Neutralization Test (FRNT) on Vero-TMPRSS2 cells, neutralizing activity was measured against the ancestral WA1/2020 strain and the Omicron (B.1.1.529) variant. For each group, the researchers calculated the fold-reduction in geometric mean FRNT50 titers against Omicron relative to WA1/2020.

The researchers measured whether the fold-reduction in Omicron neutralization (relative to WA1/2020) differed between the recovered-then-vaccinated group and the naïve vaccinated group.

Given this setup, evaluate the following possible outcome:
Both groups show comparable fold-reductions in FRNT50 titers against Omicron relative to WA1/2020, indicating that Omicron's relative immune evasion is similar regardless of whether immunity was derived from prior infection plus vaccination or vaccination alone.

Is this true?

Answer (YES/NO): NO